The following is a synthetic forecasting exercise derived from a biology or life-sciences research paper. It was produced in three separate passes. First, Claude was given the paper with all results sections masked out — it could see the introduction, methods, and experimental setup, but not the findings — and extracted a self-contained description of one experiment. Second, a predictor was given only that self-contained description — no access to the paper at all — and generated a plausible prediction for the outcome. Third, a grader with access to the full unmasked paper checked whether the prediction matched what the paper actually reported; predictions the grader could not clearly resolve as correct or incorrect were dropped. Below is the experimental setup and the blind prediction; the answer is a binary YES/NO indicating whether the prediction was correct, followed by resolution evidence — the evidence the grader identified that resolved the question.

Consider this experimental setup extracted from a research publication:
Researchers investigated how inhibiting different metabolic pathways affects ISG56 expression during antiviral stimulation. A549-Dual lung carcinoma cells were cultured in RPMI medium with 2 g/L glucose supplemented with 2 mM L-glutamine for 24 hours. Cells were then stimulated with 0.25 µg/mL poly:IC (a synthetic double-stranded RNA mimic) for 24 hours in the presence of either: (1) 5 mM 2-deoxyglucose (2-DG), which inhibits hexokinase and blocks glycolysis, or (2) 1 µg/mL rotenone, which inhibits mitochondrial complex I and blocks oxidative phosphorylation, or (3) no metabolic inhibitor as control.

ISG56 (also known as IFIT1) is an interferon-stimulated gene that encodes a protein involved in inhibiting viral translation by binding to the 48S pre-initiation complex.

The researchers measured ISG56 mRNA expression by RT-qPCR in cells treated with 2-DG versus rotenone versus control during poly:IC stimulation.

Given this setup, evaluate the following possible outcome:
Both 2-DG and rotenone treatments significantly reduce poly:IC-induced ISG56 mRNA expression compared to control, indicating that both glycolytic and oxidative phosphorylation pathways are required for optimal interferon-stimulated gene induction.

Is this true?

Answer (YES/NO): NO